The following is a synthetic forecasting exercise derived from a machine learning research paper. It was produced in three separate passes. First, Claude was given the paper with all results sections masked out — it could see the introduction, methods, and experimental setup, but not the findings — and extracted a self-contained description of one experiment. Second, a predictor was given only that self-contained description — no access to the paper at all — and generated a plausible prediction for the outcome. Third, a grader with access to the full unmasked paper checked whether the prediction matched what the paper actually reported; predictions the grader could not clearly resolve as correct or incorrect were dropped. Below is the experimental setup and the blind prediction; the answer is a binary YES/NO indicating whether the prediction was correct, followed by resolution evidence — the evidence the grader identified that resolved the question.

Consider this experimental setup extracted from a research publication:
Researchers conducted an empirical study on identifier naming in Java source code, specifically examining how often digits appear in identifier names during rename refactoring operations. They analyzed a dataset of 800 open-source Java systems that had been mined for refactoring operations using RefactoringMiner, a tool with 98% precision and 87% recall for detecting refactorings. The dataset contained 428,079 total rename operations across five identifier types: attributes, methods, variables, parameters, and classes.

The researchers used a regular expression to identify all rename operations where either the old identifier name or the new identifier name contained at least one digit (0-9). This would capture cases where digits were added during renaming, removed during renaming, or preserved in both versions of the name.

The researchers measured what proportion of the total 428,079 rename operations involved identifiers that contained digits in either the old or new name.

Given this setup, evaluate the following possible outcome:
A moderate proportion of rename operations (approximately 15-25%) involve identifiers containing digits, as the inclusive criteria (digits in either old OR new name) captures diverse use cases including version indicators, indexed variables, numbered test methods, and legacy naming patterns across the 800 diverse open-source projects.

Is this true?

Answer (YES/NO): NO